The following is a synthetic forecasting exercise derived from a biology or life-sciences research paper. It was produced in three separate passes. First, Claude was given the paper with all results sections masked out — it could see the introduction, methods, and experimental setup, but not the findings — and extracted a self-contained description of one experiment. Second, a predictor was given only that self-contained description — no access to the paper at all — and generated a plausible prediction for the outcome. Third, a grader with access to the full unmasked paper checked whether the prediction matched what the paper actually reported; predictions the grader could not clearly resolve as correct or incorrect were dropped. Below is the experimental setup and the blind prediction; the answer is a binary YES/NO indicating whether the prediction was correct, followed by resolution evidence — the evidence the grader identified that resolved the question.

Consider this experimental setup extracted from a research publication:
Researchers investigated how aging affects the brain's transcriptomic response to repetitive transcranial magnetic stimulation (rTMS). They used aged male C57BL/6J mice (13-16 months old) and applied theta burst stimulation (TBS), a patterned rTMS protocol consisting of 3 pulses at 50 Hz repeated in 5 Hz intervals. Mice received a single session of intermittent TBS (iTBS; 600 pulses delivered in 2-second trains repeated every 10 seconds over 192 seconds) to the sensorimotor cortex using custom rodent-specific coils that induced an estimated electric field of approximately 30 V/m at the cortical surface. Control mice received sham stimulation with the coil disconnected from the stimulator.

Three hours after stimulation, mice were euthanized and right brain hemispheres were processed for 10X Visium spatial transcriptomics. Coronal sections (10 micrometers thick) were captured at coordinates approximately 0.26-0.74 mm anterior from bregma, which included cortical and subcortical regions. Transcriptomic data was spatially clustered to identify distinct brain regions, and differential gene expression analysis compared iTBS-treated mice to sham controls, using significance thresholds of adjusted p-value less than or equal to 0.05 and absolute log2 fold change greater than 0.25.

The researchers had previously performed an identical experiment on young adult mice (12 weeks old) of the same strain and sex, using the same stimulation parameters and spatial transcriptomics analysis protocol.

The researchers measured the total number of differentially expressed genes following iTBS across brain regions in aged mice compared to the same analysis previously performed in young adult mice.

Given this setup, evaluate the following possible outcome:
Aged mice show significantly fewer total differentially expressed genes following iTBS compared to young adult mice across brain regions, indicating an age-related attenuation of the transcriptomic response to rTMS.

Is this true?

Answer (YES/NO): NO